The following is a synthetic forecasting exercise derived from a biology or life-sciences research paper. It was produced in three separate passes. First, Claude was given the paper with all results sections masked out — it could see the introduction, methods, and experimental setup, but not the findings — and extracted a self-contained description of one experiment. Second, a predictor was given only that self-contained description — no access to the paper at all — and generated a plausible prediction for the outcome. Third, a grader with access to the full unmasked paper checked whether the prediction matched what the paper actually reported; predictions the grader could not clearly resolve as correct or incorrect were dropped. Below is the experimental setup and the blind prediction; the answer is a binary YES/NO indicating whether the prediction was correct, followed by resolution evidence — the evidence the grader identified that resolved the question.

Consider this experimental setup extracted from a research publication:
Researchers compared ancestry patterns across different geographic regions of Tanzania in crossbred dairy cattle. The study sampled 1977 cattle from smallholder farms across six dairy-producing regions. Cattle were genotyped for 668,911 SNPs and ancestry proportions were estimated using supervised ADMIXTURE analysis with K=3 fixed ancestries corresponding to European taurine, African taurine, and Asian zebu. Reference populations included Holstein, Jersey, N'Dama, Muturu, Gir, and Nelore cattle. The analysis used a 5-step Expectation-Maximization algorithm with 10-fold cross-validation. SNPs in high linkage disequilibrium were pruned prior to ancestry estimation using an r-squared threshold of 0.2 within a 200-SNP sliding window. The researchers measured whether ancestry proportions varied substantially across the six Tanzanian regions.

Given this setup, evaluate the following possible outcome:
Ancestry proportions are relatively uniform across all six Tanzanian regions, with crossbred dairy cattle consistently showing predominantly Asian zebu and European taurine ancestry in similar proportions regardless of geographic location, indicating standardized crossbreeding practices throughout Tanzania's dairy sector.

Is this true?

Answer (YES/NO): NO